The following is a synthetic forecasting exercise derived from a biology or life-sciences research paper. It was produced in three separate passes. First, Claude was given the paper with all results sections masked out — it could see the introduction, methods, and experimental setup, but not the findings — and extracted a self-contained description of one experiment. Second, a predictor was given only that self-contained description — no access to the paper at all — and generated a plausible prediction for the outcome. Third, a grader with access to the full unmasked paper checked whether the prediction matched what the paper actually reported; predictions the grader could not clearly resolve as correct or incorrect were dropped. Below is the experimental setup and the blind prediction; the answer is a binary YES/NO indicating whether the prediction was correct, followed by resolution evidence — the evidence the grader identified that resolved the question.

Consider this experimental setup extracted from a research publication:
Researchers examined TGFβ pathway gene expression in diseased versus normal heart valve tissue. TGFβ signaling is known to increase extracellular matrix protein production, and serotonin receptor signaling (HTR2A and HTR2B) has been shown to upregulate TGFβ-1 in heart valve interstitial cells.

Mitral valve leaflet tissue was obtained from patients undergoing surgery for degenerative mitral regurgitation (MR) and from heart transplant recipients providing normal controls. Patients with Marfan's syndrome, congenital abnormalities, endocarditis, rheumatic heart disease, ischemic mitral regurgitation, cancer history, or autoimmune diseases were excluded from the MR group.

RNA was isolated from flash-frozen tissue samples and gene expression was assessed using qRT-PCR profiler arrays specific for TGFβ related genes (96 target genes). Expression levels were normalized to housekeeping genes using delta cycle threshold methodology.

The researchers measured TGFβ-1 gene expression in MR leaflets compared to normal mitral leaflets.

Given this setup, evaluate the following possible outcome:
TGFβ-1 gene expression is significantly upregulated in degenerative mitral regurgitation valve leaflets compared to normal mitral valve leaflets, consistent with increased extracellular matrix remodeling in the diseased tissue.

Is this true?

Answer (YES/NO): NO